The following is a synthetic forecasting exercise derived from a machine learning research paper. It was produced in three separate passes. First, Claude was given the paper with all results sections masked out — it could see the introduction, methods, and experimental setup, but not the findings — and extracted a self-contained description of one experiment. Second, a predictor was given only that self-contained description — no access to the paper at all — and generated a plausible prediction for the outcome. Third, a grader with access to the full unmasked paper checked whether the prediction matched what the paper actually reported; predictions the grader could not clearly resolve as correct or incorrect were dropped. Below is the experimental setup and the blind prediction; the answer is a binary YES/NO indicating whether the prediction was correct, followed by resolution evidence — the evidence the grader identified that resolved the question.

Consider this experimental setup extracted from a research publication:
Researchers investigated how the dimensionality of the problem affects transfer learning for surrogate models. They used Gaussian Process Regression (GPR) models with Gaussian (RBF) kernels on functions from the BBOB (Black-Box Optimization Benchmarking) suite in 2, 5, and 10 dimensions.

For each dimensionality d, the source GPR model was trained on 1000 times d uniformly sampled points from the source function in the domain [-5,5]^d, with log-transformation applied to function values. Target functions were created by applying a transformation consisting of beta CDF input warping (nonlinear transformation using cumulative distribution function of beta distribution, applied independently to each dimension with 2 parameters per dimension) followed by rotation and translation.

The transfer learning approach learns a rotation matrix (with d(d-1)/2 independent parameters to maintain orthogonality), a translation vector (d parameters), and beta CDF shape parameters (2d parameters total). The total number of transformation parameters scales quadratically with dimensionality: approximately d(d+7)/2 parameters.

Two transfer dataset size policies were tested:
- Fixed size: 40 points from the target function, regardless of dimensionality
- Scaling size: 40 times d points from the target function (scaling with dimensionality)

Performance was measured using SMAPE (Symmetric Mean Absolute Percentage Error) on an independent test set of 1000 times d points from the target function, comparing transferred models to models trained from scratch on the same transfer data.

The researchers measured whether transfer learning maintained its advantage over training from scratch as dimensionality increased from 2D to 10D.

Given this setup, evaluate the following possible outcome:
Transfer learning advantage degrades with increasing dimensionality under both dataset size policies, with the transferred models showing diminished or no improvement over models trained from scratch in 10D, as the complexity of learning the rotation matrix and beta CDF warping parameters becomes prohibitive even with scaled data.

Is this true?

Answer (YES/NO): NO